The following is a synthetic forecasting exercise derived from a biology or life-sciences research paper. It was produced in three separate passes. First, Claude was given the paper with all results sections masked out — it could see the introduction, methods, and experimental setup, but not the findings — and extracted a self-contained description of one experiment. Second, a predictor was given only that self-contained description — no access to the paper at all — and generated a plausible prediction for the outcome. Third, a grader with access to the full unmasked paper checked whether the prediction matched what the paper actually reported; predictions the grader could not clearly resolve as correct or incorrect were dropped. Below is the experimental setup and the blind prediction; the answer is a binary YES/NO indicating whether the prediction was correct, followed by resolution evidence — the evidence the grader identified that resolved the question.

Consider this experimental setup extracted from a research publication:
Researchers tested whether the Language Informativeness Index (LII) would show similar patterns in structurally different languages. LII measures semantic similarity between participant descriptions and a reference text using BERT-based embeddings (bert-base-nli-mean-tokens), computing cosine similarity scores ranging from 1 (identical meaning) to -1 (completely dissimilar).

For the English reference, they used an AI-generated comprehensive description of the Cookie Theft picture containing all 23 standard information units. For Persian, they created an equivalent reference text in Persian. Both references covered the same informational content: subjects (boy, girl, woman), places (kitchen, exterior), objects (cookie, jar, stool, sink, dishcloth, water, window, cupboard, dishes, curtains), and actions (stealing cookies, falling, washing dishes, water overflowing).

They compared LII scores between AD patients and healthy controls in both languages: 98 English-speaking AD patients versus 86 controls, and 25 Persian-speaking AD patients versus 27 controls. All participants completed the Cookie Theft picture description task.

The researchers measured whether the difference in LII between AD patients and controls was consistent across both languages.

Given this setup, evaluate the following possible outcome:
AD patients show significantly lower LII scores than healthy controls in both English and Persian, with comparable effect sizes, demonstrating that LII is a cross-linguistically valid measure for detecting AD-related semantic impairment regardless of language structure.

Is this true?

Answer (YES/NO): YES